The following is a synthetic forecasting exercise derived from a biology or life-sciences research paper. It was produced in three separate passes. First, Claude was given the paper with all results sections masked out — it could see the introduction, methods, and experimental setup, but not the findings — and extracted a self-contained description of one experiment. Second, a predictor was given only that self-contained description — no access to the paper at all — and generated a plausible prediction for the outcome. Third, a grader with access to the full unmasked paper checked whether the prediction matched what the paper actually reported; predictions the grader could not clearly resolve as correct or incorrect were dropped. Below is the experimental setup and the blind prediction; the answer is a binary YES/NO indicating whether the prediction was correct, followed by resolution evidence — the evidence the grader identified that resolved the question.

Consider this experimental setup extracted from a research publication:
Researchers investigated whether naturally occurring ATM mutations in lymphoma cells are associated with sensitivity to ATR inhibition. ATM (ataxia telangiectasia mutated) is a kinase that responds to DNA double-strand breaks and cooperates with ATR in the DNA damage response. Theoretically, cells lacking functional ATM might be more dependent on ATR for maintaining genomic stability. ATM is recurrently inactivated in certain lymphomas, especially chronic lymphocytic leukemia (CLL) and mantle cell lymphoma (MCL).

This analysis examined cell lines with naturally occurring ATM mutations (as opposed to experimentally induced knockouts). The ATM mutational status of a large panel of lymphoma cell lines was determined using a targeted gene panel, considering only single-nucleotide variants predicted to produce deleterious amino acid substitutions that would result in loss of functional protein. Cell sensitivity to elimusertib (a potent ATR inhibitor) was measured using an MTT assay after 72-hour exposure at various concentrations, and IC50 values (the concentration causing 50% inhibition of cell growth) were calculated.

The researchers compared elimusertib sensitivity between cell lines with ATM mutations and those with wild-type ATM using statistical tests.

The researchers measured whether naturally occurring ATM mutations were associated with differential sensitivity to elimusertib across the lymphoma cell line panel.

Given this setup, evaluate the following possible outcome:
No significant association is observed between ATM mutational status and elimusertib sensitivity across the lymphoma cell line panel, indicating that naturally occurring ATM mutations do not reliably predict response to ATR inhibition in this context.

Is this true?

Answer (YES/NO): YES